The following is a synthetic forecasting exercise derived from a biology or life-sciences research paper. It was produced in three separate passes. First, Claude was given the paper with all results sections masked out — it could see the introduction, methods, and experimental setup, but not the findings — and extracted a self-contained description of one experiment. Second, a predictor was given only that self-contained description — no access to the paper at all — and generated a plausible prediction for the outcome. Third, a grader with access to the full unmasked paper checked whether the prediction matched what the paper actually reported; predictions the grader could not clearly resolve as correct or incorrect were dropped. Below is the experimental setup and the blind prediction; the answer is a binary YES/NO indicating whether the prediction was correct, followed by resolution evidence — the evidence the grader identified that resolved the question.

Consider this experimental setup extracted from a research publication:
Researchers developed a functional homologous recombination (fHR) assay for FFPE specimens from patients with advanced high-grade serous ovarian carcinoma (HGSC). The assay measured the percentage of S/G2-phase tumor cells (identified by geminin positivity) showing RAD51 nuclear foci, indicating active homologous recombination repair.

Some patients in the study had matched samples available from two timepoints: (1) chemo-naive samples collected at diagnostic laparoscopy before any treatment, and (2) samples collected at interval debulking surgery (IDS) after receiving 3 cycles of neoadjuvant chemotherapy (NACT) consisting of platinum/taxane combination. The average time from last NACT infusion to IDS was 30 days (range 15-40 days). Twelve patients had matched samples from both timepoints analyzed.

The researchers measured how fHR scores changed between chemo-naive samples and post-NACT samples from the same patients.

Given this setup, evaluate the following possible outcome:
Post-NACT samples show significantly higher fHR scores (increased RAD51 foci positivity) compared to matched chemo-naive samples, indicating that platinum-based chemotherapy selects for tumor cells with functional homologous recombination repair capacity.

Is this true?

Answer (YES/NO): NO